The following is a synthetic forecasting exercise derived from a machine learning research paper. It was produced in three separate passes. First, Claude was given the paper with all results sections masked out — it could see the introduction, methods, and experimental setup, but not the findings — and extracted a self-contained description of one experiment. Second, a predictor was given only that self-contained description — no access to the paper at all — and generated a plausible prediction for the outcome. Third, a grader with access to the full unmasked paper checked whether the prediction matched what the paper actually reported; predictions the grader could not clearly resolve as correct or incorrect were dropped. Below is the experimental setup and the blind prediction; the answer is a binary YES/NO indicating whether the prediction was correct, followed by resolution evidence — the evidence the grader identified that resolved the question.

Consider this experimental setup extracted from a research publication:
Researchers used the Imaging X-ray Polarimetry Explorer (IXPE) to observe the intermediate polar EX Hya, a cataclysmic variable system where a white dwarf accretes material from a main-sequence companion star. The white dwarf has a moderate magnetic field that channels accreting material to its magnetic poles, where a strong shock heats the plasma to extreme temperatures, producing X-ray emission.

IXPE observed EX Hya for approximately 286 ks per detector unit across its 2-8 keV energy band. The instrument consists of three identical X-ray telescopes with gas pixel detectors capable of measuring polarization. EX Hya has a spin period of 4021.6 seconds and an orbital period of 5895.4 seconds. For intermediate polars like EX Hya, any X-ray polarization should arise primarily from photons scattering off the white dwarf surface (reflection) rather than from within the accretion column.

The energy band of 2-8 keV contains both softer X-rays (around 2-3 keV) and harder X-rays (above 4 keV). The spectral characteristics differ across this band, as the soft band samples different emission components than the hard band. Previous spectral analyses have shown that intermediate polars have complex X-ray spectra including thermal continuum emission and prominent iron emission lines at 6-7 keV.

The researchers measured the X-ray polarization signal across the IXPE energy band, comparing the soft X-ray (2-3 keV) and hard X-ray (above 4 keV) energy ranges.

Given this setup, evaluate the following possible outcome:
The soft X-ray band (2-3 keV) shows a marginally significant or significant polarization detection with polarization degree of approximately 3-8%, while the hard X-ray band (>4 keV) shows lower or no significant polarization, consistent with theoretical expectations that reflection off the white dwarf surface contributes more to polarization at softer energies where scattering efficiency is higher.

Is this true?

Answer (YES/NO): YES